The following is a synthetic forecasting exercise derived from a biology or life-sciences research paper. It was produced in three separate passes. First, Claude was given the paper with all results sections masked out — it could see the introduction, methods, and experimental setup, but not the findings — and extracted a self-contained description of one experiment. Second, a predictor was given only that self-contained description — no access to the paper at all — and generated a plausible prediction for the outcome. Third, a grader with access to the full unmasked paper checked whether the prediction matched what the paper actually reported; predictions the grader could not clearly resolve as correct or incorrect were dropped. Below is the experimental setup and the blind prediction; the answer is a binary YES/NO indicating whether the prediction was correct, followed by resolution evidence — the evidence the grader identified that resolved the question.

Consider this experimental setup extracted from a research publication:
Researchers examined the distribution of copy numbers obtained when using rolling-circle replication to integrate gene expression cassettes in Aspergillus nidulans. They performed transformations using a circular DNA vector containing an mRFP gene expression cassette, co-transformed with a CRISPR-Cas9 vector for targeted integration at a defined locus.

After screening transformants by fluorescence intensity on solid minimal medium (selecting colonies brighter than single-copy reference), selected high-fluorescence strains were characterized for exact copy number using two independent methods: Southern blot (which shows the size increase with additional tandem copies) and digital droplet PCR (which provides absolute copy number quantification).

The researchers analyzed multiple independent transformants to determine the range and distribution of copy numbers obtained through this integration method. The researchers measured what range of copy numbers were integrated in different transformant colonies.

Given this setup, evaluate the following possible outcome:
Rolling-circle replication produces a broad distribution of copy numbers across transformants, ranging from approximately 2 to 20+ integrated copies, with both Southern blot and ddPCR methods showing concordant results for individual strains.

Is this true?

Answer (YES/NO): NO